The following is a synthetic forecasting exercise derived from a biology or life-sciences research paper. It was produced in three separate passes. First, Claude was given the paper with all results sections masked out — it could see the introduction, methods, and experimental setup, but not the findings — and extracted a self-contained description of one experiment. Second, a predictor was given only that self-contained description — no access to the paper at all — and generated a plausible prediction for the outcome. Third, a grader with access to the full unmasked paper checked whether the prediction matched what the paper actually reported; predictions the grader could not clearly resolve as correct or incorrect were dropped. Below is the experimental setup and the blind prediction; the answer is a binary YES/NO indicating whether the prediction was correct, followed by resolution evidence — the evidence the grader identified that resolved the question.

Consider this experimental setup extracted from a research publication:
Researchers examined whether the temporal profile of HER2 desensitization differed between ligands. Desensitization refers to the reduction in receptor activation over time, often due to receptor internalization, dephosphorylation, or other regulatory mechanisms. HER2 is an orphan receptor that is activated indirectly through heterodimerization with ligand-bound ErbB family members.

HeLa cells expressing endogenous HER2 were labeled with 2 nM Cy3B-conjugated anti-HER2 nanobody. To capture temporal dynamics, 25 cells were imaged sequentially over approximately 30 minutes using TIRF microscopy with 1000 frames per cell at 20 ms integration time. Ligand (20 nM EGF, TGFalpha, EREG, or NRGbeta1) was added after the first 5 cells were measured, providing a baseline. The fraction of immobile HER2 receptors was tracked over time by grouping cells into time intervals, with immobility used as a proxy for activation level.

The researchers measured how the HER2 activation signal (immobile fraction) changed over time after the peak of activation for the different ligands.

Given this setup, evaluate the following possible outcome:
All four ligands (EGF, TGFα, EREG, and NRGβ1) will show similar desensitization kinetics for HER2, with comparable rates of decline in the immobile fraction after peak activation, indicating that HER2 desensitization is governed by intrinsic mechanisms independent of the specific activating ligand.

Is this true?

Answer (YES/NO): NO